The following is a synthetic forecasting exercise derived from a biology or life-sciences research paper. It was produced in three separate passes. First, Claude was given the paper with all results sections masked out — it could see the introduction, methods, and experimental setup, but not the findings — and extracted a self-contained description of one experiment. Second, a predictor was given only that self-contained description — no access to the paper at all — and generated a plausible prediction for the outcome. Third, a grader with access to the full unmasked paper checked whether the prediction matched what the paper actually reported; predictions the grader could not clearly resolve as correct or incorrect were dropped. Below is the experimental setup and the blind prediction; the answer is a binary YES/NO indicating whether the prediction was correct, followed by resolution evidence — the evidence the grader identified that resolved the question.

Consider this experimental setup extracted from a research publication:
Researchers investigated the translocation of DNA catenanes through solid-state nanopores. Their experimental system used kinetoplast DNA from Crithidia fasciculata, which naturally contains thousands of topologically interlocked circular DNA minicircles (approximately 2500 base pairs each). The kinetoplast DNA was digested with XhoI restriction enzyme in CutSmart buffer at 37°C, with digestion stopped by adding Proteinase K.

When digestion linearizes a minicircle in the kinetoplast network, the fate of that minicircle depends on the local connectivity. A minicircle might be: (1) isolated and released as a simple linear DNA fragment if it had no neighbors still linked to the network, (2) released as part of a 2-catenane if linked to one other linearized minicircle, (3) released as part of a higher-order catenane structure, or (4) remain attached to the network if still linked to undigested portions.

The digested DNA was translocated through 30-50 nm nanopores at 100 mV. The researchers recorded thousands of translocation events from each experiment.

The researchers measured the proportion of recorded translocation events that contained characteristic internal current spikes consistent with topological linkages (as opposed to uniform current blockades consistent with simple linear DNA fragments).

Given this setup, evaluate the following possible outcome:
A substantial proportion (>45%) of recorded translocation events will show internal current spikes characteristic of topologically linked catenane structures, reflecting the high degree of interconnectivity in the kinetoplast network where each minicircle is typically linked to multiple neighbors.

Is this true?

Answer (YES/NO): NO